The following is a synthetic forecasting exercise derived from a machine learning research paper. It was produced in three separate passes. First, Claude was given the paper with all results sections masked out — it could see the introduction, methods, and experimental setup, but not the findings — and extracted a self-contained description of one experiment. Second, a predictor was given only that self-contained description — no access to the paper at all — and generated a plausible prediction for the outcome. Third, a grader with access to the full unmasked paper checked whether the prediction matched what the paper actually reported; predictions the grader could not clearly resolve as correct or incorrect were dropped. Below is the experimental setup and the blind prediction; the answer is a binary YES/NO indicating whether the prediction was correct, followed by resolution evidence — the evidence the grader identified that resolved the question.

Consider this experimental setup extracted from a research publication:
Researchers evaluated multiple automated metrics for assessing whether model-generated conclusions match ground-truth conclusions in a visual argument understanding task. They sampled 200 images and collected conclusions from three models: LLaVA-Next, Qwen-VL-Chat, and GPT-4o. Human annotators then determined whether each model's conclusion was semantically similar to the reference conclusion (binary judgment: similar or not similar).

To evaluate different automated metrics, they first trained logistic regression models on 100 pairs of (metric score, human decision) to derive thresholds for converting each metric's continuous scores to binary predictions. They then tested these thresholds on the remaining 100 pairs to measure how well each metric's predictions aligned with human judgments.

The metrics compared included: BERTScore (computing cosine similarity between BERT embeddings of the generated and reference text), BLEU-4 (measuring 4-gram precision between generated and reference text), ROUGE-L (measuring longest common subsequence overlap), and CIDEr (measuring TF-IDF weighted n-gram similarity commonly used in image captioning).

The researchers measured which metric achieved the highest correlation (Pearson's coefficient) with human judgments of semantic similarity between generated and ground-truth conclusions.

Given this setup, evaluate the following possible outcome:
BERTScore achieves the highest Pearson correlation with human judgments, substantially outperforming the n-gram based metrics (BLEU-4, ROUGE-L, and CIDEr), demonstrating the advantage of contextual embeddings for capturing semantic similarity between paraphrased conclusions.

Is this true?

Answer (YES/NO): YES